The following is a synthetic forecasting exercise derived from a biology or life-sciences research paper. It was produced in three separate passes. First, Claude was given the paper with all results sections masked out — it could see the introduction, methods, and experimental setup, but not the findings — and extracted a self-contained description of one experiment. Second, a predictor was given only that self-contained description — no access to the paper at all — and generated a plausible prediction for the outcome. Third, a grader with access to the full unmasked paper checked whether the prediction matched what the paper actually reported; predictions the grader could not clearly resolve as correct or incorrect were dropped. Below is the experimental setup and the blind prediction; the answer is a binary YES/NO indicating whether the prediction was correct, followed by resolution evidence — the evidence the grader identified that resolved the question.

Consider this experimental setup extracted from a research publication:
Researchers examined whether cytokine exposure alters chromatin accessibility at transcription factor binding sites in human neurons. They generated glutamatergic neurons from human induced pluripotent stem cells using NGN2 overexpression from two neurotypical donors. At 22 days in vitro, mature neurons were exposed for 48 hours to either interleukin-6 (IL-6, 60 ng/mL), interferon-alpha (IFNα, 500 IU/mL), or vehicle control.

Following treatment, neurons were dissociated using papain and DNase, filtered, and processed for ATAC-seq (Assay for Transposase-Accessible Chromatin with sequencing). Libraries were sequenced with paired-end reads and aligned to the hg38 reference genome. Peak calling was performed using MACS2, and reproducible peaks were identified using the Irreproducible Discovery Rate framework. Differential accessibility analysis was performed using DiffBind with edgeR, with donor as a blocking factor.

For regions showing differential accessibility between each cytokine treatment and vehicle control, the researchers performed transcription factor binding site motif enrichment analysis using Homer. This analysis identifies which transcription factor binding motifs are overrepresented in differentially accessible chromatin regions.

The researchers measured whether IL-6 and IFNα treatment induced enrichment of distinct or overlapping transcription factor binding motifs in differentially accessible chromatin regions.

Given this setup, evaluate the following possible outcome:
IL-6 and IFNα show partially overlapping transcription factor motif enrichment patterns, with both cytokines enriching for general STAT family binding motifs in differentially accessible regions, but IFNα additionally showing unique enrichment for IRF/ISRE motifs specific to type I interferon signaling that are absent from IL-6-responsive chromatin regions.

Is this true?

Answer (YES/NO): NO